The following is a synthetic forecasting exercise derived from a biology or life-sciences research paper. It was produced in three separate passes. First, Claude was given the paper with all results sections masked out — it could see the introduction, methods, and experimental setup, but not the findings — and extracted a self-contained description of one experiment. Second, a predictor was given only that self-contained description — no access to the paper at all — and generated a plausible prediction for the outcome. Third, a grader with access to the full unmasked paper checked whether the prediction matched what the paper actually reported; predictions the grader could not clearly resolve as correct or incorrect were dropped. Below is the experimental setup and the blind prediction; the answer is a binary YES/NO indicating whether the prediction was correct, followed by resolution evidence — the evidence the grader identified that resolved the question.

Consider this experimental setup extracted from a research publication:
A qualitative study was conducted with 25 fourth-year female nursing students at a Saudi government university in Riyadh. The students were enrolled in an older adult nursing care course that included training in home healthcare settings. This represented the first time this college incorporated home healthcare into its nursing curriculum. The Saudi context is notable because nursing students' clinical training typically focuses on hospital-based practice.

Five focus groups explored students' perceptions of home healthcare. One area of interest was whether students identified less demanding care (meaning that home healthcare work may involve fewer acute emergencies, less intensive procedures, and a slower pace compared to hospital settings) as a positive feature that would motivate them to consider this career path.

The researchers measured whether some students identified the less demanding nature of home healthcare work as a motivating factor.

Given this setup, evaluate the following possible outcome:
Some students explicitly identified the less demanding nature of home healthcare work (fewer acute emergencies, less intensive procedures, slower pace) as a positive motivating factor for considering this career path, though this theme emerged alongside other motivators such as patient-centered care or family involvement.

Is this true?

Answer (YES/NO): YES